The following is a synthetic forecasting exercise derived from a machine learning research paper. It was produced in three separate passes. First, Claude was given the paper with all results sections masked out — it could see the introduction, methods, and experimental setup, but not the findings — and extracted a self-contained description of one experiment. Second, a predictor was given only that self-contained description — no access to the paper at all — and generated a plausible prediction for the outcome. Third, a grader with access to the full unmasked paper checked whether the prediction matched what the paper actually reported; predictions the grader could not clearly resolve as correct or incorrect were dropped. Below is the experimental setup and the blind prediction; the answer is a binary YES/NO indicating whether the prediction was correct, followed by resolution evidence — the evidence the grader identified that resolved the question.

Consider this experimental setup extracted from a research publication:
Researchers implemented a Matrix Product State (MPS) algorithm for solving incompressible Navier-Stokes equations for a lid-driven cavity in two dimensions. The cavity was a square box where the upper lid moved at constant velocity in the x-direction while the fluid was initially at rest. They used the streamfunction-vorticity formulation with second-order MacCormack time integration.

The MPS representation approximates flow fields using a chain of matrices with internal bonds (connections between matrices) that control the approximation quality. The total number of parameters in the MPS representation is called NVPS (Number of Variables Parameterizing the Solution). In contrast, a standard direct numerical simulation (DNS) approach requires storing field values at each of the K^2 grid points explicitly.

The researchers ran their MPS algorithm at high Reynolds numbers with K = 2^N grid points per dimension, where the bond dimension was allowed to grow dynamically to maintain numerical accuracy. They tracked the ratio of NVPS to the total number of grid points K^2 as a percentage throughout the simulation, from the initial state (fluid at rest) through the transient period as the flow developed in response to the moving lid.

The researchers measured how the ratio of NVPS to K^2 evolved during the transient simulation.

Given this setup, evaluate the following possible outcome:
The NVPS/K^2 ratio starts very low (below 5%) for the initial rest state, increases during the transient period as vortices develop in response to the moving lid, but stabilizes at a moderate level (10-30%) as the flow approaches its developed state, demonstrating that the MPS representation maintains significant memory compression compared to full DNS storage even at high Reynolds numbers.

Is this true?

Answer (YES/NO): NO